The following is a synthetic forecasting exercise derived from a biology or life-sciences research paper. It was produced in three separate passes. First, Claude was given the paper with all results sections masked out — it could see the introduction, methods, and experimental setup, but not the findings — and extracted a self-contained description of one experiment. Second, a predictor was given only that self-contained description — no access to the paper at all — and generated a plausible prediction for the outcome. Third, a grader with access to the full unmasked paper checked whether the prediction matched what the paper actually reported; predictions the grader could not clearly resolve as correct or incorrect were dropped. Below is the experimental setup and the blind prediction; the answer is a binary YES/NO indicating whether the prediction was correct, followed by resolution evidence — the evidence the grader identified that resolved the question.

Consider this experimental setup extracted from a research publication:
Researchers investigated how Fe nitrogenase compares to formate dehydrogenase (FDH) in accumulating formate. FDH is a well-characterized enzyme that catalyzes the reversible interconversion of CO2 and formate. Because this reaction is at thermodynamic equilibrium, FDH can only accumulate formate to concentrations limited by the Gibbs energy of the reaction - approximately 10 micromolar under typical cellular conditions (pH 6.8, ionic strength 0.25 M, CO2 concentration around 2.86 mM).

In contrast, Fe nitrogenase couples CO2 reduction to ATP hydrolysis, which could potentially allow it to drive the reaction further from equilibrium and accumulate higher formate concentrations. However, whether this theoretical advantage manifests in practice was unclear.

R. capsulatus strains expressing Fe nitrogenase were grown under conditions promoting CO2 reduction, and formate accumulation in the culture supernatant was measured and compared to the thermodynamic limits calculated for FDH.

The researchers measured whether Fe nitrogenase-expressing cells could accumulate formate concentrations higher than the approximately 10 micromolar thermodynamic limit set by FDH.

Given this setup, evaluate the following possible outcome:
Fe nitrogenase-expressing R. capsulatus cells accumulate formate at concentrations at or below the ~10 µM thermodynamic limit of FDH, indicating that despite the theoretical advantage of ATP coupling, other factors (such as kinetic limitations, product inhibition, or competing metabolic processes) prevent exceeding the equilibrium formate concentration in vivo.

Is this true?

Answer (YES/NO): NO